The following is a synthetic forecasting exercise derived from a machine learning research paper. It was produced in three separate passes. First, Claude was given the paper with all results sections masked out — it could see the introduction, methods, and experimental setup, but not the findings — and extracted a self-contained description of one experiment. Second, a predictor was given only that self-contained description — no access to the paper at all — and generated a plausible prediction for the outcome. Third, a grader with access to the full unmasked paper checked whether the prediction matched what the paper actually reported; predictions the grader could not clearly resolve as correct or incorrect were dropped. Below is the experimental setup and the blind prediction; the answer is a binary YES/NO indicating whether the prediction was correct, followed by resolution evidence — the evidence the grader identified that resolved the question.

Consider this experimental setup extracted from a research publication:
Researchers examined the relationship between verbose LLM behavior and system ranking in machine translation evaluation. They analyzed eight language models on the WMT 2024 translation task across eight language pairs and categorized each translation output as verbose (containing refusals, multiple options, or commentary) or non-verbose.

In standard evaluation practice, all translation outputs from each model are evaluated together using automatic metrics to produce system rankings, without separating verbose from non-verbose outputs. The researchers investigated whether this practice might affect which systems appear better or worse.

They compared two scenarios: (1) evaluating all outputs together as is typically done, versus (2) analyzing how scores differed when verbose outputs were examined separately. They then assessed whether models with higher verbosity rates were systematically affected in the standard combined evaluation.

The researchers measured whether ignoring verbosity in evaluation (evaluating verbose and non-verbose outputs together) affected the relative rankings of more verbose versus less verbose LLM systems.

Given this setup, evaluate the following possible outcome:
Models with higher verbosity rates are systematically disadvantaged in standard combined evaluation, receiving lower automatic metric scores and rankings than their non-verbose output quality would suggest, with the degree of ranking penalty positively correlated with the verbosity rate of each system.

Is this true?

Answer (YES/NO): YES